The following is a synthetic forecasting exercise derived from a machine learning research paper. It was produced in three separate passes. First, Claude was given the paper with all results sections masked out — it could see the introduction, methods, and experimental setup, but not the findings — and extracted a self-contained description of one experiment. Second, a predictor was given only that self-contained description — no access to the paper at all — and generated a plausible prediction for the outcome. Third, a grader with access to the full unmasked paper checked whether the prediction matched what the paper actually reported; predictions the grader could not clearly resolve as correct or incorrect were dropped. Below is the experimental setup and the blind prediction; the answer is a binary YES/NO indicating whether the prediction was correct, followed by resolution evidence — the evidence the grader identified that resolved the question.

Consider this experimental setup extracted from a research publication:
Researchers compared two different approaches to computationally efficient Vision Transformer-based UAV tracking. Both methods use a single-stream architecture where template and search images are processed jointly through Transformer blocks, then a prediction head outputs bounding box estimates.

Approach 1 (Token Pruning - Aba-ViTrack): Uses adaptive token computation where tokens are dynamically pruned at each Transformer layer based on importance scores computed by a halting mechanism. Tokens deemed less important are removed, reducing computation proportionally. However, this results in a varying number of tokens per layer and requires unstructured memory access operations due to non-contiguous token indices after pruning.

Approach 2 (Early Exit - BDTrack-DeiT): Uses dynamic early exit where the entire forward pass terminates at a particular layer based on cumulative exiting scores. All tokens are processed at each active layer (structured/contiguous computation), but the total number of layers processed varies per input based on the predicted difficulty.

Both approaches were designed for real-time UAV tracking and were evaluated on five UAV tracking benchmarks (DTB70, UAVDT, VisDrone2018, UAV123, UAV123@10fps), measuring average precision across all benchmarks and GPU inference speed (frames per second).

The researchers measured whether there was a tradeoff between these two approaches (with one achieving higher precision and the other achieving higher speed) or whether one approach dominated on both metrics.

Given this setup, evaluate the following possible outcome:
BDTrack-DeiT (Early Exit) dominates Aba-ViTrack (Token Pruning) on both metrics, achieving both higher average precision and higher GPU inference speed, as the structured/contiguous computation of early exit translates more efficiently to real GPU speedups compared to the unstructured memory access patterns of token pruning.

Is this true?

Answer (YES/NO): NO